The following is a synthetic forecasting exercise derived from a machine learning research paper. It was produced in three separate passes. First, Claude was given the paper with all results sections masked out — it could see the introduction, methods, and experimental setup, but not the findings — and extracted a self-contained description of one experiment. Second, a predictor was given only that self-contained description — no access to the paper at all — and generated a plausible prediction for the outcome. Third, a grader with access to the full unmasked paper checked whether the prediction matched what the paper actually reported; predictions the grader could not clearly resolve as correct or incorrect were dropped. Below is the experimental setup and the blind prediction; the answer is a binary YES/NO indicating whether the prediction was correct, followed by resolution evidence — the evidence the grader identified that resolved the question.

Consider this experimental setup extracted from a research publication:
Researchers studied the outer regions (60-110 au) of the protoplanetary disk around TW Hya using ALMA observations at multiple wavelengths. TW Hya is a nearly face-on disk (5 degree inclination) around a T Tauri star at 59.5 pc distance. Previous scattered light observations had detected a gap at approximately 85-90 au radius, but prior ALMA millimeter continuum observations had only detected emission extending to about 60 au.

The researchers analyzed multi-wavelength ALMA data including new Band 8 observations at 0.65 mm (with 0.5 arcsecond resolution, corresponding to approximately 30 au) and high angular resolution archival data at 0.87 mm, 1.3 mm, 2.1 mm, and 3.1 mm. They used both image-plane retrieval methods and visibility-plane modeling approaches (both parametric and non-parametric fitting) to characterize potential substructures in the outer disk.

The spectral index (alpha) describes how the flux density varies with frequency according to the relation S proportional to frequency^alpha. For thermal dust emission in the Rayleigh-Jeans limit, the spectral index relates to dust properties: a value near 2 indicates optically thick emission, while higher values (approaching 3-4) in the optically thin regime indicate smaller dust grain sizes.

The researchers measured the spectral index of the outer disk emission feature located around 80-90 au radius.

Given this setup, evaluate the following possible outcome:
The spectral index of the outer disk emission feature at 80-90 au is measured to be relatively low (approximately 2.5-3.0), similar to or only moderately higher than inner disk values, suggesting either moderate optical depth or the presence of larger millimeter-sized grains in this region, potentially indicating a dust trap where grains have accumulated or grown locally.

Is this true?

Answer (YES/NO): NO